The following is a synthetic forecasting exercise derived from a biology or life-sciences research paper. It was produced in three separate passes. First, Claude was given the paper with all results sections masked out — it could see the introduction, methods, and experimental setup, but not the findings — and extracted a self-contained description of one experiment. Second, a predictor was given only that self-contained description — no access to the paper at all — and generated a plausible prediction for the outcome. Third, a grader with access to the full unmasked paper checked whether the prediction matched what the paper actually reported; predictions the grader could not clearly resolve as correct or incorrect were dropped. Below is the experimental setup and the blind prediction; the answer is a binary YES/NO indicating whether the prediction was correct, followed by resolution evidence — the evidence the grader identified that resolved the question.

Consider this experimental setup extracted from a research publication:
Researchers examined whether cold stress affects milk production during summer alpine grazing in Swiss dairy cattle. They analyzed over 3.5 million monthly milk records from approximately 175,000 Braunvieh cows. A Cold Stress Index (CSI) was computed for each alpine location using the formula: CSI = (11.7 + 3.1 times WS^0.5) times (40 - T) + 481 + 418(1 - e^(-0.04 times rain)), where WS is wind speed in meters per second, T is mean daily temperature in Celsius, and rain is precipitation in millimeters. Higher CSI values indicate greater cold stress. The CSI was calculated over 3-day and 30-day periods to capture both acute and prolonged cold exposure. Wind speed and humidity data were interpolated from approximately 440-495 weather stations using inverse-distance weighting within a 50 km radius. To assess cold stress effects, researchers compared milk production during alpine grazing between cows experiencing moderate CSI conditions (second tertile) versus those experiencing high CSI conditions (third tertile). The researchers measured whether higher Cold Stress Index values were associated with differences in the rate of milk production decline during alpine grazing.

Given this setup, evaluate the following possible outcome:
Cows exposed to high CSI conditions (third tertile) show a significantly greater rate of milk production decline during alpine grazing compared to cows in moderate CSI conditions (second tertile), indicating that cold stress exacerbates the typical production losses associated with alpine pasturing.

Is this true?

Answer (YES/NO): NO